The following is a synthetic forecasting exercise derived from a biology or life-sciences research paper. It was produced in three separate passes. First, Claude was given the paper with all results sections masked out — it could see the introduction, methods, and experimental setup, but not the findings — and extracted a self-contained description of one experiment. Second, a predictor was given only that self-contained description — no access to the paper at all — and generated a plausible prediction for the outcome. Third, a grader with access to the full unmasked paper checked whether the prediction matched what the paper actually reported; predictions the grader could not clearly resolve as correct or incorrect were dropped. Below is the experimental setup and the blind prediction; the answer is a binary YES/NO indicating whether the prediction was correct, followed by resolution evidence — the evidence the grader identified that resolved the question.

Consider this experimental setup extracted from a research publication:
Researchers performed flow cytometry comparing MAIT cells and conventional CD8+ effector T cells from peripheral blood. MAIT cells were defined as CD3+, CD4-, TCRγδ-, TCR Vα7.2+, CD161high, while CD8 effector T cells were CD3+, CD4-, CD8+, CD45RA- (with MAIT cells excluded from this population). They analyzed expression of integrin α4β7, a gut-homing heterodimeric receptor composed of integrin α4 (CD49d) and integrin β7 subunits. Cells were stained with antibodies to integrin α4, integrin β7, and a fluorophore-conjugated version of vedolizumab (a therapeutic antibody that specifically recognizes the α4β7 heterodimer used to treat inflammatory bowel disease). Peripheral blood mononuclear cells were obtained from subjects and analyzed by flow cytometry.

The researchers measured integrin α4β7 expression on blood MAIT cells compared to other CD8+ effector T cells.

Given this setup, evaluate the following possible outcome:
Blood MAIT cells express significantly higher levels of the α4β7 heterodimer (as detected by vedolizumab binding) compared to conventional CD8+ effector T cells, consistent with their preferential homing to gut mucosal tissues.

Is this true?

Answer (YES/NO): YES